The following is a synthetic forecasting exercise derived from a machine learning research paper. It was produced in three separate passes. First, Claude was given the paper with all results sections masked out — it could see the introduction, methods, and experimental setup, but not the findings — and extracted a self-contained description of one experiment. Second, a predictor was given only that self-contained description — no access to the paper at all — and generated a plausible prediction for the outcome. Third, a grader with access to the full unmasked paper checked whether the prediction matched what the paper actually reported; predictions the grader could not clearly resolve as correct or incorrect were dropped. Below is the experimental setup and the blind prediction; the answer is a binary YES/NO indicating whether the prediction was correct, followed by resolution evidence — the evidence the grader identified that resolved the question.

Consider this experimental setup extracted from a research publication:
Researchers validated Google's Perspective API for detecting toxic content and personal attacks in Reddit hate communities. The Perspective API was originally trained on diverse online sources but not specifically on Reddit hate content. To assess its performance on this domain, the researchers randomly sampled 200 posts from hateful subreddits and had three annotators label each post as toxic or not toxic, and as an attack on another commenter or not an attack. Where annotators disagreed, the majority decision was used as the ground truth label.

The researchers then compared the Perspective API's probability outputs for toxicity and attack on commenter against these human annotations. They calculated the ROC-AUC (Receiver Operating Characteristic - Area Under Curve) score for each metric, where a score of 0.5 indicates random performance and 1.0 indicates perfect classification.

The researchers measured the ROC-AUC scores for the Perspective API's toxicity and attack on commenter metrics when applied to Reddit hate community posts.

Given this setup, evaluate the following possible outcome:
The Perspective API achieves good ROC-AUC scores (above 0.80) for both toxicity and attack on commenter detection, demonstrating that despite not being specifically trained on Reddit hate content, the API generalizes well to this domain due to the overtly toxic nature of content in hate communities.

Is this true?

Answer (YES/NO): YES